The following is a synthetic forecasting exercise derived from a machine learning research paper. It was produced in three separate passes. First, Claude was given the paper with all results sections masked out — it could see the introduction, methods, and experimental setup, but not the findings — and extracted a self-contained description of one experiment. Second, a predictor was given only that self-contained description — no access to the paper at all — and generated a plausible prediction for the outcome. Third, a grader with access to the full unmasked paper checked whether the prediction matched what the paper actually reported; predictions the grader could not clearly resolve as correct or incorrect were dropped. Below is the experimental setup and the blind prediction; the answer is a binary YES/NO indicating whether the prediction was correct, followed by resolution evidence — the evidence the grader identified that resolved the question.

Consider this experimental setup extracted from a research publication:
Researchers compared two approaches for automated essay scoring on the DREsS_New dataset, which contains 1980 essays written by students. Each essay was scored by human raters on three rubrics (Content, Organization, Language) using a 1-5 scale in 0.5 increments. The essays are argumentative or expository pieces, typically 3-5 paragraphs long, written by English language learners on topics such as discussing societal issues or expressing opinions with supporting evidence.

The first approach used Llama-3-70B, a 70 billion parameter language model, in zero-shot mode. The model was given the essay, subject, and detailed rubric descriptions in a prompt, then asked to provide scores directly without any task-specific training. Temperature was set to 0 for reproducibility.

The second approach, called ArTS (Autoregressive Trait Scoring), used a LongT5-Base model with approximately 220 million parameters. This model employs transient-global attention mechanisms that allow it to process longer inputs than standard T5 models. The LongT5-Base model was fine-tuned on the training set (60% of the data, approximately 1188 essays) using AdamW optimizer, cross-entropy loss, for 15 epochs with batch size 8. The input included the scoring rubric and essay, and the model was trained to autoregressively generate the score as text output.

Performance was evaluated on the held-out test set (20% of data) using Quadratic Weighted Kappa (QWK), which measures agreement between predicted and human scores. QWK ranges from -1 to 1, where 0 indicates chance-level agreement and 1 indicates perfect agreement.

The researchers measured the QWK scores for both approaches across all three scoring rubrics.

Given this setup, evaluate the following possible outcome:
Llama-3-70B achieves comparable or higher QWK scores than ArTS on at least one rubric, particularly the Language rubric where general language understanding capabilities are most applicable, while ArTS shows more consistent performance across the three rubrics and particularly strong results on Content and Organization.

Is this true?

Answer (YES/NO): NO